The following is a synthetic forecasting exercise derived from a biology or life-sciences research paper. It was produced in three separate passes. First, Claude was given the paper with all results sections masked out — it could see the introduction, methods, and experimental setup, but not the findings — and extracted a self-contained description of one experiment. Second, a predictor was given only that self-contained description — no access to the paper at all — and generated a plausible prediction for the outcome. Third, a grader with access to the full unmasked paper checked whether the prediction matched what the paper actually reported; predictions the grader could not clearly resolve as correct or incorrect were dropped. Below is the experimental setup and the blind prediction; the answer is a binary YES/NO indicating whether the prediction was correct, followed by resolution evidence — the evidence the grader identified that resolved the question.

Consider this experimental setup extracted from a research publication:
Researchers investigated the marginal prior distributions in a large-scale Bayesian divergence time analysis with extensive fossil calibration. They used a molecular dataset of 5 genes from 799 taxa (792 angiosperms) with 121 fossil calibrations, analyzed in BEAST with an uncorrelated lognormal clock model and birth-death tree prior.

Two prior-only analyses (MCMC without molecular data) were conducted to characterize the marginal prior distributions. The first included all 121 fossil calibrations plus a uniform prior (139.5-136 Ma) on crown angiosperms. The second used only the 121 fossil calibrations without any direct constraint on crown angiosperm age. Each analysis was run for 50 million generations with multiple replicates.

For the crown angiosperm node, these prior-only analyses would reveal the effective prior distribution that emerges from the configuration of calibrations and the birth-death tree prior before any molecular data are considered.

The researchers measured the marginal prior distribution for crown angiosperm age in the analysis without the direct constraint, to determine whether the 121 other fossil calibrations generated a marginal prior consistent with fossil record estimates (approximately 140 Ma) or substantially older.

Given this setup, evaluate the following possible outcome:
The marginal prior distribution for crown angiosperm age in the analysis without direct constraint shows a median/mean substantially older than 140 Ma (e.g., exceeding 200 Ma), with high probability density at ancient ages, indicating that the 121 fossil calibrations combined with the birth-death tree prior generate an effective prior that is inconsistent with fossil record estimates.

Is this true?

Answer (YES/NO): YES